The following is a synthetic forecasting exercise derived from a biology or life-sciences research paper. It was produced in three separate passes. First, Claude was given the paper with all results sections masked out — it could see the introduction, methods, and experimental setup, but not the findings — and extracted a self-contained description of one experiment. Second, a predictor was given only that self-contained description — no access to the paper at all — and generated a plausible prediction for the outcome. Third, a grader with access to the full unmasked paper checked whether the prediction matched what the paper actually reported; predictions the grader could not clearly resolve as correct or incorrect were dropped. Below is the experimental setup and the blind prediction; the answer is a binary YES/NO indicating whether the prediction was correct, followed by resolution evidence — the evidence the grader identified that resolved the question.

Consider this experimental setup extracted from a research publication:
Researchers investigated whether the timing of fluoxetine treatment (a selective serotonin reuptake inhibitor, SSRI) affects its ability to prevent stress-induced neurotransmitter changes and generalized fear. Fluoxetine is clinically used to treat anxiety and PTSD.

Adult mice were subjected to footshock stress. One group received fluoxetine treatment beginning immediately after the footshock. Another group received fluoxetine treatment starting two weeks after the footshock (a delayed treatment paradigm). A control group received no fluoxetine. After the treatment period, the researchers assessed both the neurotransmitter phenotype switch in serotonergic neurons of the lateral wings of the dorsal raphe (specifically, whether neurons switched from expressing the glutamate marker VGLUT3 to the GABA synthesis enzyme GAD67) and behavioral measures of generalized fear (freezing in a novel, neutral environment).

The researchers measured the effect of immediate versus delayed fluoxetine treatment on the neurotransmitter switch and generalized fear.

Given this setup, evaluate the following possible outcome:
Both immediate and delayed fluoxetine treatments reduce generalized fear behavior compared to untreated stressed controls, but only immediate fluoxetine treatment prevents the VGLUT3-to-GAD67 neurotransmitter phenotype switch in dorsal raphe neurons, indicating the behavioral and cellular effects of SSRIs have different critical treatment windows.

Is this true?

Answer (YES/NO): NO